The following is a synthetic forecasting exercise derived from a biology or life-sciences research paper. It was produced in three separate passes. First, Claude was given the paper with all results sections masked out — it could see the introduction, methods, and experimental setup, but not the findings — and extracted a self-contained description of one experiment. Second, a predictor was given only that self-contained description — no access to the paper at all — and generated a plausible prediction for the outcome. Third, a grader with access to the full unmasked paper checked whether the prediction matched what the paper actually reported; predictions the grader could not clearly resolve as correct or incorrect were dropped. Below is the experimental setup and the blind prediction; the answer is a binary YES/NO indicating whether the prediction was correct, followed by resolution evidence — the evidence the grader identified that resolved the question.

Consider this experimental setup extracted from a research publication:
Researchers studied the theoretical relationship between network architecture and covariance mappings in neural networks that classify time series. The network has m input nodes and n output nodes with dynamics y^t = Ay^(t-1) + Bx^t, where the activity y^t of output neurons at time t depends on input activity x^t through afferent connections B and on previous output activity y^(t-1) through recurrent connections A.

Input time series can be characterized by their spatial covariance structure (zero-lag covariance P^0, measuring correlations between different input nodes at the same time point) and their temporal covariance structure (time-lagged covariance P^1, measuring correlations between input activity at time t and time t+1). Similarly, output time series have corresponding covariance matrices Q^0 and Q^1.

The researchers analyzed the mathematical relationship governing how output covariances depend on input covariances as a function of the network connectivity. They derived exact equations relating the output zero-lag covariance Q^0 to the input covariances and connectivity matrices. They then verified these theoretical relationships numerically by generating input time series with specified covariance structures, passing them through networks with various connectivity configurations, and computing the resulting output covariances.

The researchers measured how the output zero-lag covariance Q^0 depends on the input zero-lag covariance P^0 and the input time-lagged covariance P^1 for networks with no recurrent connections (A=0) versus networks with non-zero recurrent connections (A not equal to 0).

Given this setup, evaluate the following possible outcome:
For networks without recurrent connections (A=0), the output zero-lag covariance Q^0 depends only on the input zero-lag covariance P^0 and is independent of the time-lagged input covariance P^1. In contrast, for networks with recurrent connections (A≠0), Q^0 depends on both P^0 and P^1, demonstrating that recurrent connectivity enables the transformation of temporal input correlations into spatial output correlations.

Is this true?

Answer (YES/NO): YES